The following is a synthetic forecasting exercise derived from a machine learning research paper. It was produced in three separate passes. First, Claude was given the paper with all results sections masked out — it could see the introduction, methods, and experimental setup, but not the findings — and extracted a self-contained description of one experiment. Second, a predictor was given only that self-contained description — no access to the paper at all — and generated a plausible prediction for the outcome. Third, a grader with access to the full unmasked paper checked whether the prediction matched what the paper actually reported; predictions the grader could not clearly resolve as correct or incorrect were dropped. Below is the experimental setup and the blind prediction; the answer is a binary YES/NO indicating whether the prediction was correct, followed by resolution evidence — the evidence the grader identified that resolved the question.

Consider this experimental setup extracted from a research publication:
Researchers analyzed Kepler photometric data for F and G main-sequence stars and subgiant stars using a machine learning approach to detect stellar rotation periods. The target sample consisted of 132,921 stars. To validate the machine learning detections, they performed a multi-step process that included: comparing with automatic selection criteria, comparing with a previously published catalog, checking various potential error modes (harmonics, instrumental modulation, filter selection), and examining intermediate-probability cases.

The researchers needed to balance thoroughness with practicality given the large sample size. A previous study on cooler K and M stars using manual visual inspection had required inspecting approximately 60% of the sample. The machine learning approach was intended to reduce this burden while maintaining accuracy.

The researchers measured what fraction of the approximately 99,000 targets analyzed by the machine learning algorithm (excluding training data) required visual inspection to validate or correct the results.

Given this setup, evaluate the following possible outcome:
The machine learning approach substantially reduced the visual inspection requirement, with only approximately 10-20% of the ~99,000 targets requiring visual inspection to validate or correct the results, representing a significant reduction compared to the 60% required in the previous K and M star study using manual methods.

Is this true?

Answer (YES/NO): NO